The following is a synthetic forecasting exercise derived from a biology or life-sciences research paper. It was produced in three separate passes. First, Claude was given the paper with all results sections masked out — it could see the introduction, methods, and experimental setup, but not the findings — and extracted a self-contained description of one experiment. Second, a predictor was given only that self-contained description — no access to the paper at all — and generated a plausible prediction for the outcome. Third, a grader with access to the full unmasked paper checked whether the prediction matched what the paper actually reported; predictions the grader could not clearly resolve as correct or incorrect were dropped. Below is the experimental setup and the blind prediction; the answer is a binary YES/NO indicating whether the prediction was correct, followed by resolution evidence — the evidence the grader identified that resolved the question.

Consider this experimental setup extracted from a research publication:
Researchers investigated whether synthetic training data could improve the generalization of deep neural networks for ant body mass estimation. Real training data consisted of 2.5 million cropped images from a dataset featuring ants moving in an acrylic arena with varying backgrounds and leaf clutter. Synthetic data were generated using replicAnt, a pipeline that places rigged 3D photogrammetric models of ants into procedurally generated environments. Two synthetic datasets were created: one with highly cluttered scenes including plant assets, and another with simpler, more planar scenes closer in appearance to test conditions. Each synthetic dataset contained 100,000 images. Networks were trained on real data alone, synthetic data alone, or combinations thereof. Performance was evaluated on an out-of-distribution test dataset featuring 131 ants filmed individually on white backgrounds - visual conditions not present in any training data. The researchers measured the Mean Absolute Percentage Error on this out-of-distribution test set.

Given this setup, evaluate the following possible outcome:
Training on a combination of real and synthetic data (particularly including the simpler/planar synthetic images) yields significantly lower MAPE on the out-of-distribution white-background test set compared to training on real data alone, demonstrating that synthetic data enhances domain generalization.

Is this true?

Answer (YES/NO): NO